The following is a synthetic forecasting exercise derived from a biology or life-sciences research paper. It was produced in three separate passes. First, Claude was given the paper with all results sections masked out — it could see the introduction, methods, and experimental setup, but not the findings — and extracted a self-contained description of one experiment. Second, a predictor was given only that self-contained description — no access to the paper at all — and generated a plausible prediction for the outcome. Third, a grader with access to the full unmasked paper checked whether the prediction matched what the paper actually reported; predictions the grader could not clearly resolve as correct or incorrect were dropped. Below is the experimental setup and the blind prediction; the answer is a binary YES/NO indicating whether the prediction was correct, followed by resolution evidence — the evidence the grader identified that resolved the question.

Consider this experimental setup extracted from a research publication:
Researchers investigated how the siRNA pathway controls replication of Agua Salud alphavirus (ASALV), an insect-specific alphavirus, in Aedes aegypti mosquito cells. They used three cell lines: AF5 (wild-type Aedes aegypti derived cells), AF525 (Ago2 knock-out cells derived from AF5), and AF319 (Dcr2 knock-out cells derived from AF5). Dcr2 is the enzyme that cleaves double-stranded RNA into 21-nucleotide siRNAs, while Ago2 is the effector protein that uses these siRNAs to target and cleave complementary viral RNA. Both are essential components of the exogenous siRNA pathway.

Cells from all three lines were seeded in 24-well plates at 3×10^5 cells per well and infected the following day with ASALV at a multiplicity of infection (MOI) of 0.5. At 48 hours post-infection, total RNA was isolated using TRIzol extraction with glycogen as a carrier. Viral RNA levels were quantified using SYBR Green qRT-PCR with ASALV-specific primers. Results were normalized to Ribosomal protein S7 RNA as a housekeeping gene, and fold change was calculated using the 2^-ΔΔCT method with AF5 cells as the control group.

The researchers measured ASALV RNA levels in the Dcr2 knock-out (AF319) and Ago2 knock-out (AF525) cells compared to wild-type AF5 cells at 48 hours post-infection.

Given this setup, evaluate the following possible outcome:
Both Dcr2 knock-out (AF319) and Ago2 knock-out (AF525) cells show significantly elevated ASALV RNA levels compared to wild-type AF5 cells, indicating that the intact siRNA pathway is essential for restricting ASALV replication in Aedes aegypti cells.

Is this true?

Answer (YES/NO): YES